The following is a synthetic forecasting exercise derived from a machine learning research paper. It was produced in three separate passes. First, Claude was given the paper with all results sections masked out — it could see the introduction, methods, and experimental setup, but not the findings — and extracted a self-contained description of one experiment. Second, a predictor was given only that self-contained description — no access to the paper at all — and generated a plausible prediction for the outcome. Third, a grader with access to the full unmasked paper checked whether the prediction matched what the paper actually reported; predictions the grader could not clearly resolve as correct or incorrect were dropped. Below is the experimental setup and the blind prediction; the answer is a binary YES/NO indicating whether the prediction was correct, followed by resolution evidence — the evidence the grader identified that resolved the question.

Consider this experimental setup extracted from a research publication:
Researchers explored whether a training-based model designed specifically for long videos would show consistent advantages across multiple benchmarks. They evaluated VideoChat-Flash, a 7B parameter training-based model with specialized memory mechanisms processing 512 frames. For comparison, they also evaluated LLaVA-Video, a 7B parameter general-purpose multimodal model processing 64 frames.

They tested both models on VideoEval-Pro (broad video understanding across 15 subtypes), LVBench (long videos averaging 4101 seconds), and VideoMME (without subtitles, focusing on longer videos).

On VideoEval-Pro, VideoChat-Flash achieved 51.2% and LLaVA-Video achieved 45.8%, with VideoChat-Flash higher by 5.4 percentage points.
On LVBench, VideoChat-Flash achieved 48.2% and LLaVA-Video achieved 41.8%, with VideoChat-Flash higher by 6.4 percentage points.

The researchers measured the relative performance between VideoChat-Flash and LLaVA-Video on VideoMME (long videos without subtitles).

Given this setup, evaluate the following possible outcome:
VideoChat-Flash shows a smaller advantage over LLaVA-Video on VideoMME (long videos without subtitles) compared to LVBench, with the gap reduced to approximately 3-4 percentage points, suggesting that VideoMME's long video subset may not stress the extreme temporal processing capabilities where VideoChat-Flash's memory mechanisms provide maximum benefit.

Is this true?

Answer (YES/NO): NO